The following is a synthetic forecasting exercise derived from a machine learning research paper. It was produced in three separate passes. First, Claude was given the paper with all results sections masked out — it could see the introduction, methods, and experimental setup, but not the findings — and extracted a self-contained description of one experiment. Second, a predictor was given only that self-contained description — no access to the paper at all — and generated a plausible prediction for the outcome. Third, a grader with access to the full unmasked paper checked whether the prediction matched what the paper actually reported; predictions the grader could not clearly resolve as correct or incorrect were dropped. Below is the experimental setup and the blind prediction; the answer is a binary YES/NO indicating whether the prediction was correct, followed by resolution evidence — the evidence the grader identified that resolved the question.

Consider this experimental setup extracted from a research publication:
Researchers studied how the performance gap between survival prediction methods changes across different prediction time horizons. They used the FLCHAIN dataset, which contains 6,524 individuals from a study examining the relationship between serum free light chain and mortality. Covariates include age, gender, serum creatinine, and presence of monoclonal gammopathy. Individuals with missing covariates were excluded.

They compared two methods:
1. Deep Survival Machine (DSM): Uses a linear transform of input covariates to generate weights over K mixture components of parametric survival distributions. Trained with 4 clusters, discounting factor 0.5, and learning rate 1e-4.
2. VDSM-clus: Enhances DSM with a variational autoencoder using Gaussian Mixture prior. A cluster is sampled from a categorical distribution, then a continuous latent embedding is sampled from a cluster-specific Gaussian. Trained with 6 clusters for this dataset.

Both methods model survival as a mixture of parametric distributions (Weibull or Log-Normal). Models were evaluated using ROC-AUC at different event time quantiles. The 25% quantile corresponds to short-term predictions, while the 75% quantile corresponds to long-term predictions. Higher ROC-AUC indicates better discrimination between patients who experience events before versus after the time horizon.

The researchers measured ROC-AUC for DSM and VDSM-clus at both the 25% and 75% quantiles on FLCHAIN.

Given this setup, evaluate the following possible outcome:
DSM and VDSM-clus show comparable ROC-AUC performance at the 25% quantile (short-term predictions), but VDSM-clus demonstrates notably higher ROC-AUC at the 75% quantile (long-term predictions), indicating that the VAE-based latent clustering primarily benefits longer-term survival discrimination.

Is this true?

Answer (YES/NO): NO